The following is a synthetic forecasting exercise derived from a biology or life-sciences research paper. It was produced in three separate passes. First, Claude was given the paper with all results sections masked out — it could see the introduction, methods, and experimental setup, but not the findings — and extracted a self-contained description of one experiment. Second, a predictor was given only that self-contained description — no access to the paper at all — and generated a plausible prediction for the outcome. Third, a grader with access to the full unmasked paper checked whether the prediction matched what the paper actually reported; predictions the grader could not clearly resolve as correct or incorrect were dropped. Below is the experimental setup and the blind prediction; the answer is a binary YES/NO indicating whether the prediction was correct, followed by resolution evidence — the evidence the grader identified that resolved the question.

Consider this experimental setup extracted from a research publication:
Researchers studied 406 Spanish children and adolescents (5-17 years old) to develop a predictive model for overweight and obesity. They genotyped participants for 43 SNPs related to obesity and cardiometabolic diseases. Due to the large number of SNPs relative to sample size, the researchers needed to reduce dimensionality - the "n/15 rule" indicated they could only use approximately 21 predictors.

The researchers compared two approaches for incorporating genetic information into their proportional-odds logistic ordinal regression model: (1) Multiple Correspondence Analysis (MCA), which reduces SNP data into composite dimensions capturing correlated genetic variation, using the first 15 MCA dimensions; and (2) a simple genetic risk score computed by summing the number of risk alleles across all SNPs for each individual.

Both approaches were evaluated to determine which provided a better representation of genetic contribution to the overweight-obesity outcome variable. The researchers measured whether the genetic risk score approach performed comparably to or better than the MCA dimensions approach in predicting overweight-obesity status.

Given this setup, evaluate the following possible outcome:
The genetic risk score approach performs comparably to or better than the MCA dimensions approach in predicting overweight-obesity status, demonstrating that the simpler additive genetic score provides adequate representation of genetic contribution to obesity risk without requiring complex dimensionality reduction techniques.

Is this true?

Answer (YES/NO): NO